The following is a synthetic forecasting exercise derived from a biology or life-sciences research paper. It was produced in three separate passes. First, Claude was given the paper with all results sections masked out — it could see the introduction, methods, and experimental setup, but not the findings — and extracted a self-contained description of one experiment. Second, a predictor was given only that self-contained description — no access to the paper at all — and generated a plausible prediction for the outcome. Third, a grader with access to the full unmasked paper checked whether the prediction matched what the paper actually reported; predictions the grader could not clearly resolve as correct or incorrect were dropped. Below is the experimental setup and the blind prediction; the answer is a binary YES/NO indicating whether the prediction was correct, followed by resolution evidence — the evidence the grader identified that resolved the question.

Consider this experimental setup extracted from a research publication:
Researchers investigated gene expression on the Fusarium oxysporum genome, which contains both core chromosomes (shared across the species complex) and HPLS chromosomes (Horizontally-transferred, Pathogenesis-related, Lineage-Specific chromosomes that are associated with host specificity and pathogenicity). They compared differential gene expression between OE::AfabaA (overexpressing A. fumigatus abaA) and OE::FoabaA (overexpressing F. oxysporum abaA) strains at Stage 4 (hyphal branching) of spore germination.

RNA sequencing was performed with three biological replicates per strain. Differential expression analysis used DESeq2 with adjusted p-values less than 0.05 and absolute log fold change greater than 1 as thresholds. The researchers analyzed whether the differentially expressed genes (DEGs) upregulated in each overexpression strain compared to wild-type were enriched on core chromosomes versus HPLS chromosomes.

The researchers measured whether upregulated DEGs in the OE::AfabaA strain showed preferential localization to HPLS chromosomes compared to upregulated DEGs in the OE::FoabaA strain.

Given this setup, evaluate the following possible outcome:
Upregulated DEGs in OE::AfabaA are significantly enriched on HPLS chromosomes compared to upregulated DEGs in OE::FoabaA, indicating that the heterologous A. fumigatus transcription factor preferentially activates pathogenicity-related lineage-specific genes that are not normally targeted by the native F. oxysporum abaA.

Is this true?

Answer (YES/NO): NO